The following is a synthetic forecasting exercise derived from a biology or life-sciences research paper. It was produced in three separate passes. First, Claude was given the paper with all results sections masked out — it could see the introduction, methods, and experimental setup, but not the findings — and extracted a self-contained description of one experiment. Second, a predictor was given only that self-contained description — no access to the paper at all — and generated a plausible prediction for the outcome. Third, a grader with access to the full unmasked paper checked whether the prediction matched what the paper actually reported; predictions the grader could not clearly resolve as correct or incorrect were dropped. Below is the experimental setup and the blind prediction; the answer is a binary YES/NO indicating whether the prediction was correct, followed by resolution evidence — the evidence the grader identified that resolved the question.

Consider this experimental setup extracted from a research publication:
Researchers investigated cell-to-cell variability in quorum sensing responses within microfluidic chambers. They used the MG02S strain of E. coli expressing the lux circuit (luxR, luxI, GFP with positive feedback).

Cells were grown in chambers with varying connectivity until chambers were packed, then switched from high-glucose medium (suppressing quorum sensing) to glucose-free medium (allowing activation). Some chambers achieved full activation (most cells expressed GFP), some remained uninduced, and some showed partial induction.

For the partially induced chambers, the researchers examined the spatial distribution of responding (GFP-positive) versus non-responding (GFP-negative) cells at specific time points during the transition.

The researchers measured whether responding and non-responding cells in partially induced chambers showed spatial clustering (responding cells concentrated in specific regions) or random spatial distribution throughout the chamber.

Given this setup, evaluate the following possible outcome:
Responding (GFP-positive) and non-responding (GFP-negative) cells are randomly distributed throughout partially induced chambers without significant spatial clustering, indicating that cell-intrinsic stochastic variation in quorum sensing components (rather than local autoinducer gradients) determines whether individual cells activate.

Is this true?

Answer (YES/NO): NO